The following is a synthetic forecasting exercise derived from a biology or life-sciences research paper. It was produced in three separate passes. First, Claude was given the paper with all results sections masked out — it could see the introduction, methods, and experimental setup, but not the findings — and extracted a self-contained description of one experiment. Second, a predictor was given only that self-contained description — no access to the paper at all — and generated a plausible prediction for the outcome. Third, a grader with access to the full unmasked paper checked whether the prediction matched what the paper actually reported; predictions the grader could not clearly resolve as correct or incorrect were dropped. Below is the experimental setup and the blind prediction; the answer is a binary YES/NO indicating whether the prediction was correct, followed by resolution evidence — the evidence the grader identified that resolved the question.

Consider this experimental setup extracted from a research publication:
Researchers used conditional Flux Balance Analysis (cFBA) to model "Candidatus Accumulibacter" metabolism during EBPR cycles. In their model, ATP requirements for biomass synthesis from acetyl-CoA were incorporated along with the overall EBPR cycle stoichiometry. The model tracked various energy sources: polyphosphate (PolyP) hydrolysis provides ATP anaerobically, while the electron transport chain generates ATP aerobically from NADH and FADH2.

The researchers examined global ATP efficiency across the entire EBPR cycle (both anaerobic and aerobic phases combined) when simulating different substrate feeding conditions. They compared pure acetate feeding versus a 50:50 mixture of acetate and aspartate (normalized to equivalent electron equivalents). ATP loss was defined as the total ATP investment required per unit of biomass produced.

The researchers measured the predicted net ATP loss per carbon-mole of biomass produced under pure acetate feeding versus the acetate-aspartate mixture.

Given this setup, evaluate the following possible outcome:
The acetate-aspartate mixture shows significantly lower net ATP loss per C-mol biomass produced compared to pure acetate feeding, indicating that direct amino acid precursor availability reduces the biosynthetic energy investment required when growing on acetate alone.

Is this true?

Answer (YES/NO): NO